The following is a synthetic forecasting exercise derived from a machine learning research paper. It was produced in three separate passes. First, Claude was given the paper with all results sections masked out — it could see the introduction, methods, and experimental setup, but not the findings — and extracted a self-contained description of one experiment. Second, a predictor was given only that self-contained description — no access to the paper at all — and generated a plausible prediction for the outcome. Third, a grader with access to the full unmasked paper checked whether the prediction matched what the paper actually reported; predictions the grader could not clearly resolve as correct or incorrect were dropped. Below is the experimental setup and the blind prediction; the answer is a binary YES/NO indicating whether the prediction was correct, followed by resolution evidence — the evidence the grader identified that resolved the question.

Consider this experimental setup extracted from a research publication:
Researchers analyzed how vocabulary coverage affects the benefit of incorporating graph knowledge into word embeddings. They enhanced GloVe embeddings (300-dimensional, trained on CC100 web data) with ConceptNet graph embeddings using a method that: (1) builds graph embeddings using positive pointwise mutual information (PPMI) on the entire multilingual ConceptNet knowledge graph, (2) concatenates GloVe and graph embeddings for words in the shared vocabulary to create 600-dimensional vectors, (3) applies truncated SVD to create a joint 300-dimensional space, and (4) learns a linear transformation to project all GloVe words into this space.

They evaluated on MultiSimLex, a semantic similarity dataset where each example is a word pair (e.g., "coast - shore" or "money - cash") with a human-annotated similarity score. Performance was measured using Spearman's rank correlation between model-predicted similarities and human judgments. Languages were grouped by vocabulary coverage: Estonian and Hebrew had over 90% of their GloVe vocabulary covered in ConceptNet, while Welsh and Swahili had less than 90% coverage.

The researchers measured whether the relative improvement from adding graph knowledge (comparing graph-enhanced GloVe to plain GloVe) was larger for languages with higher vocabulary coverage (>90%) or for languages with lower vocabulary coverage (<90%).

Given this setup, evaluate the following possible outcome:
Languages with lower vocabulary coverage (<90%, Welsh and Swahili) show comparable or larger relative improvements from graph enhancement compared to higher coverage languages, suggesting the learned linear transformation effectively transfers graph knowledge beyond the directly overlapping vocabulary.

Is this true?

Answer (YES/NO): YES